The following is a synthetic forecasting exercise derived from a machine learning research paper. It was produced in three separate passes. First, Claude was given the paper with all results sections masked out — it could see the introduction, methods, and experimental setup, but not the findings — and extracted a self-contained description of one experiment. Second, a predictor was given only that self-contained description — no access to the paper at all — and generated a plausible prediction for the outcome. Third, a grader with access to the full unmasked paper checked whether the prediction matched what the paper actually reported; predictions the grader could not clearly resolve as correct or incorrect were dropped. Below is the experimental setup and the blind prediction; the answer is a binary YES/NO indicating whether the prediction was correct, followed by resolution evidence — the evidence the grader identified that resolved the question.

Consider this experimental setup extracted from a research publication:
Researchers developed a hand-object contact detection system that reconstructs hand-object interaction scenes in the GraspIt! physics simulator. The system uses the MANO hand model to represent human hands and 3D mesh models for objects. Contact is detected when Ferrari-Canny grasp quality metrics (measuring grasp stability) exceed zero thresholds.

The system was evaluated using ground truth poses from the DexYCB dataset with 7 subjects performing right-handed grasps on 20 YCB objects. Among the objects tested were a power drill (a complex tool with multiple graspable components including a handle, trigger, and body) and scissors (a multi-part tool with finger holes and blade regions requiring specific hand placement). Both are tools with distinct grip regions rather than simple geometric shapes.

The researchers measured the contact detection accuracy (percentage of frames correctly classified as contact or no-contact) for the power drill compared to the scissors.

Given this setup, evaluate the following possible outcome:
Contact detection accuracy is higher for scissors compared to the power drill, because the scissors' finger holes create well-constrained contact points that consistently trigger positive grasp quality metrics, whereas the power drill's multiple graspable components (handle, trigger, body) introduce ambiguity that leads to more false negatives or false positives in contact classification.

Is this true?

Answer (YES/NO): YES